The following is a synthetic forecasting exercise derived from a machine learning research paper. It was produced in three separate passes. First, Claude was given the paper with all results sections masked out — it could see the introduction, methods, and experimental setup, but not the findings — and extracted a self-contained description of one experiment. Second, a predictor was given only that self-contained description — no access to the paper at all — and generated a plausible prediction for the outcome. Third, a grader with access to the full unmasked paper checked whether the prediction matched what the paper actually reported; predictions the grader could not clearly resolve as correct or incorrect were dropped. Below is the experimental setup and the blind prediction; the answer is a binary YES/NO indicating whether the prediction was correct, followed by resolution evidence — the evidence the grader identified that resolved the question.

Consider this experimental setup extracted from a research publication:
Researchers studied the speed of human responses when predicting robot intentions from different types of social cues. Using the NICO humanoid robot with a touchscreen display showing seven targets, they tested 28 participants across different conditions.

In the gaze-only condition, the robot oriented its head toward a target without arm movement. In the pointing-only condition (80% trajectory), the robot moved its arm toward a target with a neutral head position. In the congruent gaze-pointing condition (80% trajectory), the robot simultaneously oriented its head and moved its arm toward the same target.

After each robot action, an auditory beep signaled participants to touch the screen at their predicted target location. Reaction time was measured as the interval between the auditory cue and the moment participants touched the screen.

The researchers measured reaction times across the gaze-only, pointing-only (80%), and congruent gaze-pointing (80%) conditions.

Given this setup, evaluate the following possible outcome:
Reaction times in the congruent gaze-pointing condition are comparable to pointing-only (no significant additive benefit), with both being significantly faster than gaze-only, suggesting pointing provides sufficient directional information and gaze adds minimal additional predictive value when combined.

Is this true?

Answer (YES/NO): NO